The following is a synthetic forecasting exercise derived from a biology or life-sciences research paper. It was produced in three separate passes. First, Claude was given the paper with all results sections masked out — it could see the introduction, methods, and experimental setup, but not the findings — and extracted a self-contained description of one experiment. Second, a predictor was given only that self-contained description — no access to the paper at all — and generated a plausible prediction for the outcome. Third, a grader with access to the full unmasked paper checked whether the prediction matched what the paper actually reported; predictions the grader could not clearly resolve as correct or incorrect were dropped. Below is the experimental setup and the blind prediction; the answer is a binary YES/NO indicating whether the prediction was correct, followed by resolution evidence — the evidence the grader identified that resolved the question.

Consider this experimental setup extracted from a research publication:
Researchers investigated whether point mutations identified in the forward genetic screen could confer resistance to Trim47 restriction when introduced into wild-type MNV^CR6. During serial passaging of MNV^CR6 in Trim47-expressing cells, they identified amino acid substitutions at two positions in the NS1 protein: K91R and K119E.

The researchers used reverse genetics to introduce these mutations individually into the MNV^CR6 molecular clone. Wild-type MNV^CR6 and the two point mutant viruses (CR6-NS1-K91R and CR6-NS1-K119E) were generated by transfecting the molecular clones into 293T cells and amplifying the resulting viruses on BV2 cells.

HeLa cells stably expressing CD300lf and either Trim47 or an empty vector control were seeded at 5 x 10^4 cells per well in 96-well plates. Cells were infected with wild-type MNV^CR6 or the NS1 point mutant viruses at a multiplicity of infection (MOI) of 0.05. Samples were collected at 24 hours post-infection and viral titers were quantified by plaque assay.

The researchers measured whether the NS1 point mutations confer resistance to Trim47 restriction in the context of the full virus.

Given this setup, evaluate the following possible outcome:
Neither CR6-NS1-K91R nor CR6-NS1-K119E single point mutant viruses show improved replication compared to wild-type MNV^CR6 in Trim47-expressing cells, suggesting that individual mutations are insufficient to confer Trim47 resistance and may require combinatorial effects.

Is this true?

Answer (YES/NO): NO